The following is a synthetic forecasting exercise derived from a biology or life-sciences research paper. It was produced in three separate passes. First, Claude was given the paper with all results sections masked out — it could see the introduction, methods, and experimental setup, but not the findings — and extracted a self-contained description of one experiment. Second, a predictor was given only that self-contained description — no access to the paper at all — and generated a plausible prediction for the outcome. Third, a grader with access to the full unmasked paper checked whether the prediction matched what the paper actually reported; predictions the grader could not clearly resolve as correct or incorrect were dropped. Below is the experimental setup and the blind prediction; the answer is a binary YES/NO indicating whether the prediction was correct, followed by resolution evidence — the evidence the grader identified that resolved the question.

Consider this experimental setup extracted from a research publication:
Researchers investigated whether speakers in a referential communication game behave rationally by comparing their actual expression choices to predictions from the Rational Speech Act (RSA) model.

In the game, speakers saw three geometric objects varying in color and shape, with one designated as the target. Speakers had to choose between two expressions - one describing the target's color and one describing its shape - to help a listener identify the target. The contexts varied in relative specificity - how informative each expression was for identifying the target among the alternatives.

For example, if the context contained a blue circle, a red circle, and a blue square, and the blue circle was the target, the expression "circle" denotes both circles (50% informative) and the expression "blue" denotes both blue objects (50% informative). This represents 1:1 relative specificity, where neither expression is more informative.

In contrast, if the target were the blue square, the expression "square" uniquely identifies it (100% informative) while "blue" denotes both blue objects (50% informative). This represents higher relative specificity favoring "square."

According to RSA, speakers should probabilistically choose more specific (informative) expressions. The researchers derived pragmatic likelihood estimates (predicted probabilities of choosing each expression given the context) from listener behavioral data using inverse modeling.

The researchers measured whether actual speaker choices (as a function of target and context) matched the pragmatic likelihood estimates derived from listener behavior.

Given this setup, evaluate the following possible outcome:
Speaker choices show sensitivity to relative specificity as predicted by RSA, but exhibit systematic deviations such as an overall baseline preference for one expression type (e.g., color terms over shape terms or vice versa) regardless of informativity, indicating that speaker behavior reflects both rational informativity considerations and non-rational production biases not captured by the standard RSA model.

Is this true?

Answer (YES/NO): NO